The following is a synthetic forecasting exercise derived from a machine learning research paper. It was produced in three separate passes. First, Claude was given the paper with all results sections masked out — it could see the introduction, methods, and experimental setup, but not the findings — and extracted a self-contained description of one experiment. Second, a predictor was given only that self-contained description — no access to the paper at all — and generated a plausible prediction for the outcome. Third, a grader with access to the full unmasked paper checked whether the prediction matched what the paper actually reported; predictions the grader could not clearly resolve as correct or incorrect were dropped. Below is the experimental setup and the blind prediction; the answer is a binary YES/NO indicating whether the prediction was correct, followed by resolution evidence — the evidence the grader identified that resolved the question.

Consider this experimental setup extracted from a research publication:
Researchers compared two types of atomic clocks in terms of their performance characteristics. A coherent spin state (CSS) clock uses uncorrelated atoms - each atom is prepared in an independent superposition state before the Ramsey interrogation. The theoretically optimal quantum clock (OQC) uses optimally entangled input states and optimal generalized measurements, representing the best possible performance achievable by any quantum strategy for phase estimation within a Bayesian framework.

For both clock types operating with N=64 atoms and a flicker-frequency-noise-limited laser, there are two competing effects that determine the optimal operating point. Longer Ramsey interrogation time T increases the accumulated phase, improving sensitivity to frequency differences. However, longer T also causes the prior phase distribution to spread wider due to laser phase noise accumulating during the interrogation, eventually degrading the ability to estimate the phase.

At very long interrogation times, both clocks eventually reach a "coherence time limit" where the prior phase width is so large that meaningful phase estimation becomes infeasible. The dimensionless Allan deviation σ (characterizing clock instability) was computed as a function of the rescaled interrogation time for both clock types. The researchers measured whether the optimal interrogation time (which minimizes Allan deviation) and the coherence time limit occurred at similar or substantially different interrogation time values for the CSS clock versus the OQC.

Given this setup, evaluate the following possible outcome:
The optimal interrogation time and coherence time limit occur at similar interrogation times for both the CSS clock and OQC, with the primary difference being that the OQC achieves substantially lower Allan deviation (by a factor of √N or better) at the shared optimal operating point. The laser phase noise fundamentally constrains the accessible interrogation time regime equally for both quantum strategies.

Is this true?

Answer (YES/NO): NO